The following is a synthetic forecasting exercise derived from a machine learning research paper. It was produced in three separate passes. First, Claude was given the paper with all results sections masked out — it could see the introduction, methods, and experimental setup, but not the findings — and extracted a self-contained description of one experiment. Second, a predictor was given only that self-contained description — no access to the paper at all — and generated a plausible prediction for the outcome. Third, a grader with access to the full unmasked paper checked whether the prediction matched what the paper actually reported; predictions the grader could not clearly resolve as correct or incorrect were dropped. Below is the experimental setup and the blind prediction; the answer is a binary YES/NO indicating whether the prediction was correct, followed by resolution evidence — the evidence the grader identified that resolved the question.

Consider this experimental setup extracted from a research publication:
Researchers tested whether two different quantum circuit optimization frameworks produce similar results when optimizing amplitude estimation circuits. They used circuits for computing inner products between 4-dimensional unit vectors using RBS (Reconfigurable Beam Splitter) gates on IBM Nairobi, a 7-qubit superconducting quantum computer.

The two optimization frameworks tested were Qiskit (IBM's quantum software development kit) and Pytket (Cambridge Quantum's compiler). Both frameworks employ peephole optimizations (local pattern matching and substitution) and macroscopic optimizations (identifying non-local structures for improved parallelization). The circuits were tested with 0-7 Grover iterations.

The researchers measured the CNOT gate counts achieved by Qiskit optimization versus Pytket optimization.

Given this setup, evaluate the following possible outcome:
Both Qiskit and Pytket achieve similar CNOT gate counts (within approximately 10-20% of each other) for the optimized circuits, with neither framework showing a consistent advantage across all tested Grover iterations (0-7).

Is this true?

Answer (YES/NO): YES